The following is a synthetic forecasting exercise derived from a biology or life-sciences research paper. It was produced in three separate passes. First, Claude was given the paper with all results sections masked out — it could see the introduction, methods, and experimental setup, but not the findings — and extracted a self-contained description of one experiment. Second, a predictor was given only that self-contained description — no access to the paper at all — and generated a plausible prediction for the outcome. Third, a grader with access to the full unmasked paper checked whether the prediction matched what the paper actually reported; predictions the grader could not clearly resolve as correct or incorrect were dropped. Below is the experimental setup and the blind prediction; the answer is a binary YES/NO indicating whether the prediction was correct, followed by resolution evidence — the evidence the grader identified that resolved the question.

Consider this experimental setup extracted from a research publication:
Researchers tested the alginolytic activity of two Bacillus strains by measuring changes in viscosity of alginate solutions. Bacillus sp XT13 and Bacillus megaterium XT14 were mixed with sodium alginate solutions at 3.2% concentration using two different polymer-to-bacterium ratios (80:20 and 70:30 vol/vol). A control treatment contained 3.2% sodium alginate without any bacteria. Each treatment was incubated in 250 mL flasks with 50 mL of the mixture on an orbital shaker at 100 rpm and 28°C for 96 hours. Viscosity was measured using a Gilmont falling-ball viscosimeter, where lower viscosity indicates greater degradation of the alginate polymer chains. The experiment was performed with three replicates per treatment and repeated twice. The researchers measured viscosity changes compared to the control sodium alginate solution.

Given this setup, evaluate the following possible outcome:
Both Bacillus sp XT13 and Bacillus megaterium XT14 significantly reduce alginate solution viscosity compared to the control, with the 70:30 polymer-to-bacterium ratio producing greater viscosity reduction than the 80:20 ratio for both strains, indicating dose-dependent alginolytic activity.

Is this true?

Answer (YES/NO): NO